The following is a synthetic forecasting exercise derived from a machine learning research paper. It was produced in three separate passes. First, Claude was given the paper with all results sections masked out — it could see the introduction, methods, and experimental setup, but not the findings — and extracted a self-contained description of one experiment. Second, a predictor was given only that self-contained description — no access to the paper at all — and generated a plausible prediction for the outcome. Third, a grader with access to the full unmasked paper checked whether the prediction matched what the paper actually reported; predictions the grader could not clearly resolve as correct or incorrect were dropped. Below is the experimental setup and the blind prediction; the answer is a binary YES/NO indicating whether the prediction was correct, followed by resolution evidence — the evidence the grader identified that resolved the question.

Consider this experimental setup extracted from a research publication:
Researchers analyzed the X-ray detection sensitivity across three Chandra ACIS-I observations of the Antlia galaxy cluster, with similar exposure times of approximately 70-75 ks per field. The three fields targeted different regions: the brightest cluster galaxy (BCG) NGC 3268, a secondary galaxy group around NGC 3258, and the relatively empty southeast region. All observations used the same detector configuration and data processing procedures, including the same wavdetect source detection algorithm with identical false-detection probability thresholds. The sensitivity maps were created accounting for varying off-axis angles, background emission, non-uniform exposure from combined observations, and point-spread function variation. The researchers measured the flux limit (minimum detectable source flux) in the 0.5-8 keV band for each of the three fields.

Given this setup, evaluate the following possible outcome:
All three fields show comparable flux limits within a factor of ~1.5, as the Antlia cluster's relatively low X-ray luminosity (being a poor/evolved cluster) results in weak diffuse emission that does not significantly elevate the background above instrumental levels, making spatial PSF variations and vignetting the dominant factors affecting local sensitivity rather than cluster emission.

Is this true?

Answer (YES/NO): YES